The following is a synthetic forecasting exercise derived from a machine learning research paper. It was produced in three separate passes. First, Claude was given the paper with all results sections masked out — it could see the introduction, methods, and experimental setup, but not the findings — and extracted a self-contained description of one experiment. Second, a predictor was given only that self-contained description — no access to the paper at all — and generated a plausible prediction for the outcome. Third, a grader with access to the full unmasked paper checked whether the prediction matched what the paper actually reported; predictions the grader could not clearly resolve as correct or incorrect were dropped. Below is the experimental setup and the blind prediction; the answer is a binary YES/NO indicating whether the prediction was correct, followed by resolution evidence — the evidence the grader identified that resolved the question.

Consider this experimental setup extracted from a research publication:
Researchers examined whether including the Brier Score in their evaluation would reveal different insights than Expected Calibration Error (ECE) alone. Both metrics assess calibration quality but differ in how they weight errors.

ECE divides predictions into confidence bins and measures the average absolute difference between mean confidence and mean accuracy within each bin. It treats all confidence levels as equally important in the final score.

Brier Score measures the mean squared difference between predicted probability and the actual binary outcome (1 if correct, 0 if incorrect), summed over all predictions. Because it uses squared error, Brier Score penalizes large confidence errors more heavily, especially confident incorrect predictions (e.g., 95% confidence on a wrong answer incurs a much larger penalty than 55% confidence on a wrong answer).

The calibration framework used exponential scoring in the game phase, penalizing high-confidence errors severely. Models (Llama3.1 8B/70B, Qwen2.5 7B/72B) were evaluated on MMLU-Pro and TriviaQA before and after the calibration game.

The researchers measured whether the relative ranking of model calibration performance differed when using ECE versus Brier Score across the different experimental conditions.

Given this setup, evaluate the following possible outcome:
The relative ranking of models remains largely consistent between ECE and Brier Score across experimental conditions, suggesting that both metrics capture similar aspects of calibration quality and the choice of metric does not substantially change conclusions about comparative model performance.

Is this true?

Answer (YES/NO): YES